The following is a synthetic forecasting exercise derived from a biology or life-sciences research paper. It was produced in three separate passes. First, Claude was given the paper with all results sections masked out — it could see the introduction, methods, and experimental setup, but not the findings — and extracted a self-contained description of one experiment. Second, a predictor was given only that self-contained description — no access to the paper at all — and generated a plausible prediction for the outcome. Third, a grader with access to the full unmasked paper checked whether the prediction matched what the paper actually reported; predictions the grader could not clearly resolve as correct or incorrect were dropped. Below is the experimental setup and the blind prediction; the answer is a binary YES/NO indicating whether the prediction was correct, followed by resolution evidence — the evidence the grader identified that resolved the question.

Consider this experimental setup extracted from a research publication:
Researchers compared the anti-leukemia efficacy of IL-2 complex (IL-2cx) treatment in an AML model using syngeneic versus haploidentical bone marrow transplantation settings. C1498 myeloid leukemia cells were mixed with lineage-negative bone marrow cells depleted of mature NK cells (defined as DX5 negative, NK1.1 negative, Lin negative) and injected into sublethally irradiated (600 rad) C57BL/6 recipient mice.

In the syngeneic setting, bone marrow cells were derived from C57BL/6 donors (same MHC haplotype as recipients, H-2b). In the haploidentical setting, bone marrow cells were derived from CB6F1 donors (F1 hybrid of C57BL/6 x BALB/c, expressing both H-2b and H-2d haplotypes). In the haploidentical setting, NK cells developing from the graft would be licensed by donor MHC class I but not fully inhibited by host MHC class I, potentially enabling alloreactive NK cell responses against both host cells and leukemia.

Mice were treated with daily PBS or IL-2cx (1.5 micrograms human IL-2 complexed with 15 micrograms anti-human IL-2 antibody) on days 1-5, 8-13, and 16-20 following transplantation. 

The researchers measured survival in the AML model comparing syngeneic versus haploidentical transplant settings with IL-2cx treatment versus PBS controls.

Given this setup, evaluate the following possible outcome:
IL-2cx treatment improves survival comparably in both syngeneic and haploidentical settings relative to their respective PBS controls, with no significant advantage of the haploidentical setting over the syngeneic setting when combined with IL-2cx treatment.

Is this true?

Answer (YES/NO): NO